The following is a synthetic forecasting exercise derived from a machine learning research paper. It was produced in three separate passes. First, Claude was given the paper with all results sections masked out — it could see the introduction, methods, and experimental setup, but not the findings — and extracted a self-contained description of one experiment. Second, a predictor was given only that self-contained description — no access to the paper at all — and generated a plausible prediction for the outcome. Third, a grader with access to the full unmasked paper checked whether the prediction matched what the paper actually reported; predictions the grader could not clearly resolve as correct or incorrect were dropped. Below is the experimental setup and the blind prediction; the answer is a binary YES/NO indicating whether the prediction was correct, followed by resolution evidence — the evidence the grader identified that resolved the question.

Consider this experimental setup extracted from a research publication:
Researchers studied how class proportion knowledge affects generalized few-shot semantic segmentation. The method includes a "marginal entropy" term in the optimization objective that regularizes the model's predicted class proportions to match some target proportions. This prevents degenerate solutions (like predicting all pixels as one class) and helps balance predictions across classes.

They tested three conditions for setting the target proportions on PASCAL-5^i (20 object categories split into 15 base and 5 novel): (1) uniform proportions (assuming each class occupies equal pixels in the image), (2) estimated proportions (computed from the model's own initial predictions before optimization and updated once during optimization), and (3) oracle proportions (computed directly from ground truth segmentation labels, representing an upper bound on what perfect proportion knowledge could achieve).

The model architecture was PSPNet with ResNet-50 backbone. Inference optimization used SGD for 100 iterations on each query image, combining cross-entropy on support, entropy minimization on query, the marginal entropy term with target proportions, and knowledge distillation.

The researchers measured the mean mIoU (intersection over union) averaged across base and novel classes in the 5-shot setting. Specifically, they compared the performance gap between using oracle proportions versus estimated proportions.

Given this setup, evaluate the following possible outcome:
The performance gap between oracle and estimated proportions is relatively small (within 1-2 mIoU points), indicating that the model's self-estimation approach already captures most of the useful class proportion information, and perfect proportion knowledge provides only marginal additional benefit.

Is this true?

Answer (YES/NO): NO